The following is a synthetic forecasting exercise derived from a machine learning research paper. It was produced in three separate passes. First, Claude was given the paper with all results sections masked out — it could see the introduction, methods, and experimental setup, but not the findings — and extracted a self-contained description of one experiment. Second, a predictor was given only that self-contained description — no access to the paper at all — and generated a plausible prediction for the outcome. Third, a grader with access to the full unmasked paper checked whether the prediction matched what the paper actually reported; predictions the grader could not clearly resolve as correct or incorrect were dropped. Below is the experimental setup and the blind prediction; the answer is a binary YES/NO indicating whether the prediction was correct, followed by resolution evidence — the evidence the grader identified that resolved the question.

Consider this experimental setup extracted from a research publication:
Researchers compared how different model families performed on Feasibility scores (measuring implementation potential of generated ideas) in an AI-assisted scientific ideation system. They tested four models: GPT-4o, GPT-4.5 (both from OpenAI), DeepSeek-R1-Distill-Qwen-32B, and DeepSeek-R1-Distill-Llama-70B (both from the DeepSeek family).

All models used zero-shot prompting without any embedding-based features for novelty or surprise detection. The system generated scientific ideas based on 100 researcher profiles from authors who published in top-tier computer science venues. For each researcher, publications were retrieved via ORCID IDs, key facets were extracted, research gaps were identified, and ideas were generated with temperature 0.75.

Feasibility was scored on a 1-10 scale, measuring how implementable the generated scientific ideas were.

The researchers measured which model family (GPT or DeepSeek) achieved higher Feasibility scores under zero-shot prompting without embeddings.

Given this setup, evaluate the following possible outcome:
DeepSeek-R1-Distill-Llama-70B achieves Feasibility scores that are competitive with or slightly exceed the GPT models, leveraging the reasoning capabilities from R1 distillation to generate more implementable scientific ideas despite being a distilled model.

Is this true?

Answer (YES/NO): YES